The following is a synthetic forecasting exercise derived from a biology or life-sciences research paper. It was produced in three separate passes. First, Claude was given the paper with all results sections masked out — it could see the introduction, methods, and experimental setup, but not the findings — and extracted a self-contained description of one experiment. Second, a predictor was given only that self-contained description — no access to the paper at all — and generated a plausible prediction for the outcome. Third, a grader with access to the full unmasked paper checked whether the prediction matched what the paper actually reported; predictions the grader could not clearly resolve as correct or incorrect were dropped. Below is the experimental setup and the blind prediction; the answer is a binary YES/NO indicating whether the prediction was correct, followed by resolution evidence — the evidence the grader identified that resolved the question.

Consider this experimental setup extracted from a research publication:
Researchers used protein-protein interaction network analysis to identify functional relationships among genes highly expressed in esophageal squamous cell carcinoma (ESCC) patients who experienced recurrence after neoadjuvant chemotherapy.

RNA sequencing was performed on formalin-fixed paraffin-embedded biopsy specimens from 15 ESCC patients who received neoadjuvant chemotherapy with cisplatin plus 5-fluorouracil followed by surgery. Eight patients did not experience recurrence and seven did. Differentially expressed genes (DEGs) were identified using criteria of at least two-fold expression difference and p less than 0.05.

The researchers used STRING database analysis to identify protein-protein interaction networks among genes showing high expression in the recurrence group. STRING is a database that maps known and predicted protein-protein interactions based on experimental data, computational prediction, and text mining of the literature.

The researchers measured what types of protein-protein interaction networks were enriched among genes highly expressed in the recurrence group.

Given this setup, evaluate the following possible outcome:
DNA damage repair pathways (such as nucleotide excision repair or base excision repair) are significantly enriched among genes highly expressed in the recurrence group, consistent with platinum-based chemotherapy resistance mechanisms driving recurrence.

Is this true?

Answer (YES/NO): NO